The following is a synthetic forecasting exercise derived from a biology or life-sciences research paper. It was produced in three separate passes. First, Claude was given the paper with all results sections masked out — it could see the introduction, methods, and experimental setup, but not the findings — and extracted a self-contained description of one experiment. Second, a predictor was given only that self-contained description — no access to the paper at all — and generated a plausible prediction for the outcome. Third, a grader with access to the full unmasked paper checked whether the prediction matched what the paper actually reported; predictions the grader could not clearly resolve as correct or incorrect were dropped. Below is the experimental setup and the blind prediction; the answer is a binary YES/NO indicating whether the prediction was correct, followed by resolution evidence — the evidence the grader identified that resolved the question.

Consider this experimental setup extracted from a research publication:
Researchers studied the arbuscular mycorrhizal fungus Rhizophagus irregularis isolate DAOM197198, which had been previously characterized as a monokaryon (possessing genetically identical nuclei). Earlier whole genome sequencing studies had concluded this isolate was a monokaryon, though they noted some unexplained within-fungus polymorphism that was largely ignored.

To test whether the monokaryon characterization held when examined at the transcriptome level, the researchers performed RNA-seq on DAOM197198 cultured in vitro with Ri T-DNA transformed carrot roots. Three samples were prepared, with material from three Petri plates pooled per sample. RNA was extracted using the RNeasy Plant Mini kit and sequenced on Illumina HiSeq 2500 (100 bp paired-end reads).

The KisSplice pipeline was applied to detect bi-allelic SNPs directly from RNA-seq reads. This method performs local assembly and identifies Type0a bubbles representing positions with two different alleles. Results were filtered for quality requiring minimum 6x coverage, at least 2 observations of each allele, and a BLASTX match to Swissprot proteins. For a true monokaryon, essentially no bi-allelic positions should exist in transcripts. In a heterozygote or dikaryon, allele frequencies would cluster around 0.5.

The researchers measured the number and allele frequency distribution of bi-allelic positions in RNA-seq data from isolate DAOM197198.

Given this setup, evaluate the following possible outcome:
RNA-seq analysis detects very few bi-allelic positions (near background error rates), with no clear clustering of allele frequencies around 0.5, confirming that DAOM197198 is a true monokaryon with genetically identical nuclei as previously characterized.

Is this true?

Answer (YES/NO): YES